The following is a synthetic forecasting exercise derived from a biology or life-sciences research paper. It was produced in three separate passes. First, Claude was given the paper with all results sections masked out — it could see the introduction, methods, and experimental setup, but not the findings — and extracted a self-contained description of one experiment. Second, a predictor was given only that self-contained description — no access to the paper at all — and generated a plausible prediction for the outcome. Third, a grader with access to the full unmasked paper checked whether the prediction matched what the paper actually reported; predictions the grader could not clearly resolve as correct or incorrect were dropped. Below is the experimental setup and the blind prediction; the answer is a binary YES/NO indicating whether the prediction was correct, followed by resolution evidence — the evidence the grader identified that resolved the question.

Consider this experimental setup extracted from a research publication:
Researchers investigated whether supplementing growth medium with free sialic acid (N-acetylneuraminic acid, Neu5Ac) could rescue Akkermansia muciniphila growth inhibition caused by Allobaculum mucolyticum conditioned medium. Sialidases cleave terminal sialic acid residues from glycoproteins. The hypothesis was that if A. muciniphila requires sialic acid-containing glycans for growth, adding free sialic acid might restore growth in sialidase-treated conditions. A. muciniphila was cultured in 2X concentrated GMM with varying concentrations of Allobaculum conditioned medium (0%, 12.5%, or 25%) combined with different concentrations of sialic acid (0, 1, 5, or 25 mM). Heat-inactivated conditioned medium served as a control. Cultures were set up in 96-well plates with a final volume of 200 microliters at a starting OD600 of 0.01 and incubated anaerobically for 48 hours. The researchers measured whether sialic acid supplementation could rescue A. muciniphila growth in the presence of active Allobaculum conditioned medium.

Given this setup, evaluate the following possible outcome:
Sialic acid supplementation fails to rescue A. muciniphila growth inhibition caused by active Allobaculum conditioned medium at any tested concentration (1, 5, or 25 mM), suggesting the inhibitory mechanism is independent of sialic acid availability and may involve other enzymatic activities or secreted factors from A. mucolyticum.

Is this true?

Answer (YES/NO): NO